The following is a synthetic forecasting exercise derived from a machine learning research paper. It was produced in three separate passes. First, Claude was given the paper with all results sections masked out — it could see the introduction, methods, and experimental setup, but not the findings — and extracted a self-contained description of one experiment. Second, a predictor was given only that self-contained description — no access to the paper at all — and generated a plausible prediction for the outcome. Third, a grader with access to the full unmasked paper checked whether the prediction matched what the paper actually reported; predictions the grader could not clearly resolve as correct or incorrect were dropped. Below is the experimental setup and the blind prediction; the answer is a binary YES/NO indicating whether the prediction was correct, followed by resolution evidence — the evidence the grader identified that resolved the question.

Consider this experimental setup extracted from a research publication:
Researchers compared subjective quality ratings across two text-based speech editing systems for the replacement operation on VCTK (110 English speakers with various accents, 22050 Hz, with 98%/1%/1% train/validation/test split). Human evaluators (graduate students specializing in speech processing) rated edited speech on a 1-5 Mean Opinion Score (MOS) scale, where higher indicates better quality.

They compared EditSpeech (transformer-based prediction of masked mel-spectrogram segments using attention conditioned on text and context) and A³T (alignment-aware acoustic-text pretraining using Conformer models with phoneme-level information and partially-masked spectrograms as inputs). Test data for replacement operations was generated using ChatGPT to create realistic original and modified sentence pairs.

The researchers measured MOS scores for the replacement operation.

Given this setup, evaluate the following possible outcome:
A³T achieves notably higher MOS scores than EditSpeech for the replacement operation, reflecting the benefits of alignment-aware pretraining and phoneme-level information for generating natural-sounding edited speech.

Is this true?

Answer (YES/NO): YES